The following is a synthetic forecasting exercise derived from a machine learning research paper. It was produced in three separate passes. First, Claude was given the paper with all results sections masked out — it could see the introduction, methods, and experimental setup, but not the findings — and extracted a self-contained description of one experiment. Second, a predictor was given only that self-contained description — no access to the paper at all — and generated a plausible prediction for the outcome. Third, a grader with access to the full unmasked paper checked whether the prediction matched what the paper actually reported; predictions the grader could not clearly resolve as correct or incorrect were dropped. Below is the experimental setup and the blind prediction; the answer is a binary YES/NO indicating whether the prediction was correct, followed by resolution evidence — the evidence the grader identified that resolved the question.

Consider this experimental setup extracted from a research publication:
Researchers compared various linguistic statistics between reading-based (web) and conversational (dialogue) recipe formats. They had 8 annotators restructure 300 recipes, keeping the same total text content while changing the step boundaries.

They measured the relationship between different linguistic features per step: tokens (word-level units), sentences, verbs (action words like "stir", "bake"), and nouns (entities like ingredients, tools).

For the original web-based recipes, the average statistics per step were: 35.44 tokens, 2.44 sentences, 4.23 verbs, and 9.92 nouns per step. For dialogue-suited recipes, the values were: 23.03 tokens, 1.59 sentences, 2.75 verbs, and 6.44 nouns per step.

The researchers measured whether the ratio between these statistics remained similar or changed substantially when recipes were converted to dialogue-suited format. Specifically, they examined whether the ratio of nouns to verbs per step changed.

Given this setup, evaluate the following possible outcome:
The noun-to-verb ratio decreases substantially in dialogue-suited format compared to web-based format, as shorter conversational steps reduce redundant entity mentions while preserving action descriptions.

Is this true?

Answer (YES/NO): NO